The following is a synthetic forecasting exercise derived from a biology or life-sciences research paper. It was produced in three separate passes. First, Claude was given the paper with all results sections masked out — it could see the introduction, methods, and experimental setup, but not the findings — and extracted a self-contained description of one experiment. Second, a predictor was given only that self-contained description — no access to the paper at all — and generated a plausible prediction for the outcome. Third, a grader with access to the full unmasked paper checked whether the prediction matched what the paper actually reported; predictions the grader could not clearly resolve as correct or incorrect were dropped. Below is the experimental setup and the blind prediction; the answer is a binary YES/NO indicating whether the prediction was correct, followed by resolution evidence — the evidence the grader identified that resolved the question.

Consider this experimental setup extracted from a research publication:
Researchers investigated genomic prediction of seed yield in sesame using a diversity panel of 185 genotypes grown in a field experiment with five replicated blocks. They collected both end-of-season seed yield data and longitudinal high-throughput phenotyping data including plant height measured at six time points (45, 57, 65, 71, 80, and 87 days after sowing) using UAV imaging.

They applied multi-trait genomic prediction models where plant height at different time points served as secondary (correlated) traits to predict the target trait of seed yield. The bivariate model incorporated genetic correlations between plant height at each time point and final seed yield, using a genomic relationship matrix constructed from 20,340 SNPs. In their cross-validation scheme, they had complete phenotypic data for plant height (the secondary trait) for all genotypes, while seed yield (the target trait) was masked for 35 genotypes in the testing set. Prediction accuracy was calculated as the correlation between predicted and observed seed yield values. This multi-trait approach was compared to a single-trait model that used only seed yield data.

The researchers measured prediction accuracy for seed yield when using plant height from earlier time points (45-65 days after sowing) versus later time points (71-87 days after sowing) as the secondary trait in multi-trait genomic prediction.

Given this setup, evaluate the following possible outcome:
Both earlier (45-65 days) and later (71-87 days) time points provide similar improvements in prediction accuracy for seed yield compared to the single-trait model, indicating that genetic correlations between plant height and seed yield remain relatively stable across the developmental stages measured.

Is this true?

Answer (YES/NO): NO